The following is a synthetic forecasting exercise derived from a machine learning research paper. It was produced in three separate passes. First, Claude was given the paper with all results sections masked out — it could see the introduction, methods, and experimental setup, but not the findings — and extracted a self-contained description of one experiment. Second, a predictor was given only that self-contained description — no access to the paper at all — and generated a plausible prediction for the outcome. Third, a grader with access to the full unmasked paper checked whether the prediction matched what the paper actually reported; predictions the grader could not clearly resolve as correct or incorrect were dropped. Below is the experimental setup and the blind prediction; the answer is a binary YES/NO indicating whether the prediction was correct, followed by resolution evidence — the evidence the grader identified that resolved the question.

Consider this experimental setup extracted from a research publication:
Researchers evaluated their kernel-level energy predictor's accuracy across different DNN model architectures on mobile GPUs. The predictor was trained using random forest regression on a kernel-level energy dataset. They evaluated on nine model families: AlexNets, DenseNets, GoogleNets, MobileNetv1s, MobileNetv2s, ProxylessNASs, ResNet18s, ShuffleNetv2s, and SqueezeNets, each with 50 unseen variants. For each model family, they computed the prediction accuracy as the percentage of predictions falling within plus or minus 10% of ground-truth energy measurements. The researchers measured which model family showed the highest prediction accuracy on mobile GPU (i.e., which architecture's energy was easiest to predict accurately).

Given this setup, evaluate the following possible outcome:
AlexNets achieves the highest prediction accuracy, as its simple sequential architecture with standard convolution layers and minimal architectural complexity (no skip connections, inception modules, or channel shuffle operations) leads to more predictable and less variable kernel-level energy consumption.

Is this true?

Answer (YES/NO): NO